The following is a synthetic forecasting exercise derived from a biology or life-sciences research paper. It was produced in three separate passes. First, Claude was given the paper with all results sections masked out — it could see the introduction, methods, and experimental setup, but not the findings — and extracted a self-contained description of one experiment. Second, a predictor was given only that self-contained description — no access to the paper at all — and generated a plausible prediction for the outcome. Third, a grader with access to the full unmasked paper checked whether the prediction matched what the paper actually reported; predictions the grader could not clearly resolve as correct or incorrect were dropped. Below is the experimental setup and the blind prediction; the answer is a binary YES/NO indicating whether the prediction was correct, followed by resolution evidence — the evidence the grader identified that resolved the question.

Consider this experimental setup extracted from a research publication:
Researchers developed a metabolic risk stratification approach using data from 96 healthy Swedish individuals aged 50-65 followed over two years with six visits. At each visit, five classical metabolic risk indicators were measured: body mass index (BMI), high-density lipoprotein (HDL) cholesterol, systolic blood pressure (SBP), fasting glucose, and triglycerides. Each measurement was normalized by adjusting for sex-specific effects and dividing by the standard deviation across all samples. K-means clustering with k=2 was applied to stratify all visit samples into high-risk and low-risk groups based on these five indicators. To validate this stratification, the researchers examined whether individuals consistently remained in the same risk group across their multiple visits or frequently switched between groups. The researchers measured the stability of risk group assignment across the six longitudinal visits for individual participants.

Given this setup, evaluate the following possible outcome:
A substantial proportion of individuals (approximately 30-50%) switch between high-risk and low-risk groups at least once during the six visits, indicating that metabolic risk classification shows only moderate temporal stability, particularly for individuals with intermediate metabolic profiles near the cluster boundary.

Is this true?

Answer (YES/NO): YES